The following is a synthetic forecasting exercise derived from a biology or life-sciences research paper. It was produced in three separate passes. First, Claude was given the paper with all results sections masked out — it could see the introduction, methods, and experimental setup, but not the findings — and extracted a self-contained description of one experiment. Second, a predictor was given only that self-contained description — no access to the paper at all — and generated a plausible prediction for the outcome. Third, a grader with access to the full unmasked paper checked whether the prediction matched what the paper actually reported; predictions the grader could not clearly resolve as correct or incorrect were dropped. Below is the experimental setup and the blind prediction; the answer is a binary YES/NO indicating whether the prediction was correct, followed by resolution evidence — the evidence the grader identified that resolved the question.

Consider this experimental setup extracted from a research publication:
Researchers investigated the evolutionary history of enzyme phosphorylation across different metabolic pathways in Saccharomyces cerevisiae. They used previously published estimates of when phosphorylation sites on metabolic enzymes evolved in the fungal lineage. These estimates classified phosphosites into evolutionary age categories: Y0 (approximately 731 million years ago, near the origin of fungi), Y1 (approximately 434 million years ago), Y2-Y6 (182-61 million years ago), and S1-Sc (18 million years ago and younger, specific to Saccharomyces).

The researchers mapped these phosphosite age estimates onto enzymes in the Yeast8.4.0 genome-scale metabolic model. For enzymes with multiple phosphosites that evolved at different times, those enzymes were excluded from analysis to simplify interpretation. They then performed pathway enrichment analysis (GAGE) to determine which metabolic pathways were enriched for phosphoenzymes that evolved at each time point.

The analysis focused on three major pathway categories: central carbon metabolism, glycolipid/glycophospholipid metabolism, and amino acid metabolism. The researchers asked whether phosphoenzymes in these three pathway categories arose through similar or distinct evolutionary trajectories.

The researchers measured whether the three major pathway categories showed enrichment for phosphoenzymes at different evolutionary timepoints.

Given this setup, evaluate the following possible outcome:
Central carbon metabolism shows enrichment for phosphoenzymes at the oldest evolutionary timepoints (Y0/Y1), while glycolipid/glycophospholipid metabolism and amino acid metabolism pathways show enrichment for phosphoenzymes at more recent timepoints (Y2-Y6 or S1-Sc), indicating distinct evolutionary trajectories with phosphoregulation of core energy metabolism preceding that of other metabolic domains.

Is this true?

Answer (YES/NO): NO